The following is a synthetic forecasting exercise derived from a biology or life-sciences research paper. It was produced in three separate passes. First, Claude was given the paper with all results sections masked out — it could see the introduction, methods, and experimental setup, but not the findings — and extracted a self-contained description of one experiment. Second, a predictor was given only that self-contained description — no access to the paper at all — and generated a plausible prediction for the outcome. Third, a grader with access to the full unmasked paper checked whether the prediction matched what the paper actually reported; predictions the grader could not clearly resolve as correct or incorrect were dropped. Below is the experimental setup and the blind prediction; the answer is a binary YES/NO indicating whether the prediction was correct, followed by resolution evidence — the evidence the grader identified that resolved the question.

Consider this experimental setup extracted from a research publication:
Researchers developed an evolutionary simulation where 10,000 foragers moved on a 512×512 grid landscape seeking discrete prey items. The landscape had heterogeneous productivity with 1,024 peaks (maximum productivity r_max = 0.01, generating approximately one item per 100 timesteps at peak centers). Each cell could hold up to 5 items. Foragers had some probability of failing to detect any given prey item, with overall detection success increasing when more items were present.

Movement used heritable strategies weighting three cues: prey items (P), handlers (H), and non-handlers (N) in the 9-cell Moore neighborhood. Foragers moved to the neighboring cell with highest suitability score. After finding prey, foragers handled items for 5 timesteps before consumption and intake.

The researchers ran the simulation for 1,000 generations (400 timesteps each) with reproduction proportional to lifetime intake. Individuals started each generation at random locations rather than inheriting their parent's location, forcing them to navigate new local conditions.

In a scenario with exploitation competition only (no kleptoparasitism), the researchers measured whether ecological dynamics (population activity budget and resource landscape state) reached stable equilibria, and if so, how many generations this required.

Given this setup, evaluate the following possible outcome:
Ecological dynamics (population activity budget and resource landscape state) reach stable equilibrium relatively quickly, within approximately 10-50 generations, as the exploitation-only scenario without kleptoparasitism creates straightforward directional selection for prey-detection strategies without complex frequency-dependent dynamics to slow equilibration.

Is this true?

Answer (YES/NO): YES